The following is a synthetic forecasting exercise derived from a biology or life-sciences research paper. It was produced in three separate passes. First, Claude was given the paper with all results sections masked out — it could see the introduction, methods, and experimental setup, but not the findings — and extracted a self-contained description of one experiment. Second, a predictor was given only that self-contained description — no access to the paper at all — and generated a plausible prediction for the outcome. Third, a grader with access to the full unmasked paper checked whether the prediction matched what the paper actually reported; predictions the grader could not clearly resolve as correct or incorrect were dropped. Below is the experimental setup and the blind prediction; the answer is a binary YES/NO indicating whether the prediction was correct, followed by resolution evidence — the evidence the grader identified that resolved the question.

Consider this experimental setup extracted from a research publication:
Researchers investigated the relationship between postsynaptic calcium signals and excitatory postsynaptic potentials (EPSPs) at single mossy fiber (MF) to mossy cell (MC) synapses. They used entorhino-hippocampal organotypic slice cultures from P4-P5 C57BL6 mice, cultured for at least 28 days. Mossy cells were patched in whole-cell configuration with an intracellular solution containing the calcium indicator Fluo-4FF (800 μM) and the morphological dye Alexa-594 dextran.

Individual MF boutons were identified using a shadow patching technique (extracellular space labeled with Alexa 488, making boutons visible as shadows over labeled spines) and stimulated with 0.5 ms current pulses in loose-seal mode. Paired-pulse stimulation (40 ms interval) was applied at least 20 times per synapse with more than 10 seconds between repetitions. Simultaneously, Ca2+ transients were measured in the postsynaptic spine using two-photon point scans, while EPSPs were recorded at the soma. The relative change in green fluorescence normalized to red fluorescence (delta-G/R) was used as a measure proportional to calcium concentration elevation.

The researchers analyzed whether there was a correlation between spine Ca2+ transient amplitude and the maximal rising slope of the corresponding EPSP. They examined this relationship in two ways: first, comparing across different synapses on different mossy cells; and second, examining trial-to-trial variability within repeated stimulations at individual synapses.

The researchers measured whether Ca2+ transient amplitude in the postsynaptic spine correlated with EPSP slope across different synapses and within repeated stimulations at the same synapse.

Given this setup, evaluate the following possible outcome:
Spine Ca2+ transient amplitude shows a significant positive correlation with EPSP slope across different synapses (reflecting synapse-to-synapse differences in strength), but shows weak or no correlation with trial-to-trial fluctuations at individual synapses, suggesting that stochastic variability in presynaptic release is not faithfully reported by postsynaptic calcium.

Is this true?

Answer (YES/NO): NO